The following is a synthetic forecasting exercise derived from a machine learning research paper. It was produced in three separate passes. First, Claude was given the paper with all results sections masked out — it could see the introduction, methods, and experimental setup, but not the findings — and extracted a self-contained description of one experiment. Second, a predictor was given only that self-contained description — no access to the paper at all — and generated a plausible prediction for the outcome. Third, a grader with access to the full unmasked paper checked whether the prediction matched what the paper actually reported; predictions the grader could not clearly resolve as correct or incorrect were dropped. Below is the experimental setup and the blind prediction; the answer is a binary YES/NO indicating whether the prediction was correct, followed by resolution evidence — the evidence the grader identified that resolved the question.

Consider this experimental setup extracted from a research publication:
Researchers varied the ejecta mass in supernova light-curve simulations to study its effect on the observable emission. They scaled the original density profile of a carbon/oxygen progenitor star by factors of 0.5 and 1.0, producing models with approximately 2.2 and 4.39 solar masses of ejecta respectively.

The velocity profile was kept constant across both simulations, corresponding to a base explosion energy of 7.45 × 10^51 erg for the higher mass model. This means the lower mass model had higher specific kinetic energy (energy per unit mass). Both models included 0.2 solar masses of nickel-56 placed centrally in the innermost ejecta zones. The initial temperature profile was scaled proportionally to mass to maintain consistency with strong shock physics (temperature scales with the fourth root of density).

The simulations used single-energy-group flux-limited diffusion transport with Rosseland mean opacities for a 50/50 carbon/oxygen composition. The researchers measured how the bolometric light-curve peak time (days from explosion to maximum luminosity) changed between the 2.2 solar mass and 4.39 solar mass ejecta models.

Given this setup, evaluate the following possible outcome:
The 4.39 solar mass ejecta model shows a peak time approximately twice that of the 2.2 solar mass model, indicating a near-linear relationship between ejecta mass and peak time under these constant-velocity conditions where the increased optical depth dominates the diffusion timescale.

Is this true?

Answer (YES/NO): NO